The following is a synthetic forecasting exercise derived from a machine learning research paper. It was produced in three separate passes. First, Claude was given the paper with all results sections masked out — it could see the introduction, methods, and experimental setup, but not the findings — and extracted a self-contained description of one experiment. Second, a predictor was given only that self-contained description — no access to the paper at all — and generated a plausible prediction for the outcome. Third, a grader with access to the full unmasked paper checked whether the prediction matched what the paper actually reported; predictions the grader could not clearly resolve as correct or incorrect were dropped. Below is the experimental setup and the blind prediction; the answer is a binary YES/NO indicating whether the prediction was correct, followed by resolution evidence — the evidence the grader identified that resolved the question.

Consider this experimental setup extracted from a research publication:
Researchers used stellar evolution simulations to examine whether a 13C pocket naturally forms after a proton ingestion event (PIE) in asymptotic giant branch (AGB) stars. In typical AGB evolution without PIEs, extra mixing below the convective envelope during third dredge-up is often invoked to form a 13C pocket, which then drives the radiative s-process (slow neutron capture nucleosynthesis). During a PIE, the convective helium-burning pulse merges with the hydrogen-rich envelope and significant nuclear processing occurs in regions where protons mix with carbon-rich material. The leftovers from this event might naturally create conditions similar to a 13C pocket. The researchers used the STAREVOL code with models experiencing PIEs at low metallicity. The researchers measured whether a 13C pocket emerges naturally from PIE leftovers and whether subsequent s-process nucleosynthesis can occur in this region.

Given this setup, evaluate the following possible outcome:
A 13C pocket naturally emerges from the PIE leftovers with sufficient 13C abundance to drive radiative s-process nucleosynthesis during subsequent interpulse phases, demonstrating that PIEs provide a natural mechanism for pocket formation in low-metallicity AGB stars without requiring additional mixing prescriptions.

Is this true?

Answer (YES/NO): YES